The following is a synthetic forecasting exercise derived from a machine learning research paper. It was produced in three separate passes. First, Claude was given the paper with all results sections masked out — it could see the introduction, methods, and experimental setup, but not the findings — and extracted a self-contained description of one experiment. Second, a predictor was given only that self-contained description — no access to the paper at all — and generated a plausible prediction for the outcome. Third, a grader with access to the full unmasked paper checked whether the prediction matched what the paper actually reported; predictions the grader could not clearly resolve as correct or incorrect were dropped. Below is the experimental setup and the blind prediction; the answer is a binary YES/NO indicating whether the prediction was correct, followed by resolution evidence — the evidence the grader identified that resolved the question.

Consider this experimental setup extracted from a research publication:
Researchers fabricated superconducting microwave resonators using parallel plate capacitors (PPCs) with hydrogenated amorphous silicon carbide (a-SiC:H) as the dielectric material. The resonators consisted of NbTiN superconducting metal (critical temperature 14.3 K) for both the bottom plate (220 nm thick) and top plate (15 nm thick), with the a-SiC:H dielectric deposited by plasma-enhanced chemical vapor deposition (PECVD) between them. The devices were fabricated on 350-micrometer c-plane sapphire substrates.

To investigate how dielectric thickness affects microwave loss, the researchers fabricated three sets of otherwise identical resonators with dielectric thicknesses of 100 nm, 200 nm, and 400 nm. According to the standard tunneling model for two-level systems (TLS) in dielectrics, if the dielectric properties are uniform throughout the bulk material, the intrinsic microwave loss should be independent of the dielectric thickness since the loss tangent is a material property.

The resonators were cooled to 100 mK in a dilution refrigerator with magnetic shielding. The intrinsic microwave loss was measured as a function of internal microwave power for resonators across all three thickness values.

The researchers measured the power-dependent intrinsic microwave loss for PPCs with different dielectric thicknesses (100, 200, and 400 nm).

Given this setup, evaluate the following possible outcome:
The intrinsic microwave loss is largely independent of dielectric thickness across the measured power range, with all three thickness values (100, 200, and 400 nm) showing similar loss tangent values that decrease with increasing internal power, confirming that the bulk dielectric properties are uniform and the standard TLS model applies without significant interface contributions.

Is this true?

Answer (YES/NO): NO